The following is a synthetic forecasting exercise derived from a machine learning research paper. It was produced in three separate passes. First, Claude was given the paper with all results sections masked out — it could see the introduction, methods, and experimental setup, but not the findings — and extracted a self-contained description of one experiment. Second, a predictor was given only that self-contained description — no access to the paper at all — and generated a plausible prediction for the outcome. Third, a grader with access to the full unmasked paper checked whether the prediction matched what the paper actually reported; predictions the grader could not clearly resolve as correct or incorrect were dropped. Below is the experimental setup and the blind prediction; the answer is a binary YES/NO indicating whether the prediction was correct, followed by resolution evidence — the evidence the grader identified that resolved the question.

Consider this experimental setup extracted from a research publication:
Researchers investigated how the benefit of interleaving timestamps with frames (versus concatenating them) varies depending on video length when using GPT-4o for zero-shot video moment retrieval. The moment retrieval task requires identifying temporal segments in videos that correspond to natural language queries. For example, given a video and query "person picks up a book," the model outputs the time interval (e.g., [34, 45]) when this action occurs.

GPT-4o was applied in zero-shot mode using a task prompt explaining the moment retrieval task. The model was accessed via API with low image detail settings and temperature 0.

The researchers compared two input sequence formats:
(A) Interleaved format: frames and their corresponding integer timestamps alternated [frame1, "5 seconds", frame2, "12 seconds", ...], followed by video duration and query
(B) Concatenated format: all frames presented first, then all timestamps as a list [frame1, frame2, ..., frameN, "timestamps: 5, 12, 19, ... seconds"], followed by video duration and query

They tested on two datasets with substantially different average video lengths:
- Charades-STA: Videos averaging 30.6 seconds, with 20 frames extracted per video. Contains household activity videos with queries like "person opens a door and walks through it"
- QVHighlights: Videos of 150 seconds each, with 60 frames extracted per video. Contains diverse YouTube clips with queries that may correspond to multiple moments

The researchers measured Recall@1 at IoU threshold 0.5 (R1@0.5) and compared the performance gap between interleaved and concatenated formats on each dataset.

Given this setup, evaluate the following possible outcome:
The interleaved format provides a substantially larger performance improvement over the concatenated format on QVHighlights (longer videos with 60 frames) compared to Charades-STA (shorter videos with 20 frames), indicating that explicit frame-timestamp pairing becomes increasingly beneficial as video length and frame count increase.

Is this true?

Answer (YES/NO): YES